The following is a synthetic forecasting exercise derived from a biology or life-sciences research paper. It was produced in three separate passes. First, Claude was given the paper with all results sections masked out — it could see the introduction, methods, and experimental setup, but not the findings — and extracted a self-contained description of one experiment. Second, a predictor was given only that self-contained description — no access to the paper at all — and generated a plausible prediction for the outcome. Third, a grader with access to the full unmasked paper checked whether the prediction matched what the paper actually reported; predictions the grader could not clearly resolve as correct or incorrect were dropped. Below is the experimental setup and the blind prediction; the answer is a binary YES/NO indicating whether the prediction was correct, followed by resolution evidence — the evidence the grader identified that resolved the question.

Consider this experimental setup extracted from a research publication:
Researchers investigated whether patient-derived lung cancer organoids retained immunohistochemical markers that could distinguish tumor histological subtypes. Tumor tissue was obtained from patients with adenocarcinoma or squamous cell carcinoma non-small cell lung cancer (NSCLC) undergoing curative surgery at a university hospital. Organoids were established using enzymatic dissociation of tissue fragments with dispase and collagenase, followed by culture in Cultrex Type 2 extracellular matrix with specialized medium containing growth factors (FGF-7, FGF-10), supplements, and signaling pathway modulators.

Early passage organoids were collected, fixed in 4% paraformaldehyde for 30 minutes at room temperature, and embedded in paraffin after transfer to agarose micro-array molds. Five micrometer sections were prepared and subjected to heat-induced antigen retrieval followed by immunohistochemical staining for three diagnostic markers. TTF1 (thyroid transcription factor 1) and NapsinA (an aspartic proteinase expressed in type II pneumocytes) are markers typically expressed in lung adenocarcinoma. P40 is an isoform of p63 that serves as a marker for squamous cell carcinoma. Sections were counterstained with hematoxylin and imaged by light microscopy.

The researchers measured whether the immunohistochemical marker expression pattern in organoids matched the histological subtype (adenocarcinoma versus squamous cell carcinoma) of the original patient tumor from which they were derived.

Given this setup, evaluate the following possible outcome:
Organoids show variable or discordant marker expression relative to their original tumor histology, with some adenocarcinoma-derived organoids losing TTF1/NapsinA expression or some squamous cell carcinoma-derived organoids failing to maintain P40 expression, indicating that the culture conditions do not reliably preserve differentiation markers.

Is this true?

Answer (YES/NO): NO